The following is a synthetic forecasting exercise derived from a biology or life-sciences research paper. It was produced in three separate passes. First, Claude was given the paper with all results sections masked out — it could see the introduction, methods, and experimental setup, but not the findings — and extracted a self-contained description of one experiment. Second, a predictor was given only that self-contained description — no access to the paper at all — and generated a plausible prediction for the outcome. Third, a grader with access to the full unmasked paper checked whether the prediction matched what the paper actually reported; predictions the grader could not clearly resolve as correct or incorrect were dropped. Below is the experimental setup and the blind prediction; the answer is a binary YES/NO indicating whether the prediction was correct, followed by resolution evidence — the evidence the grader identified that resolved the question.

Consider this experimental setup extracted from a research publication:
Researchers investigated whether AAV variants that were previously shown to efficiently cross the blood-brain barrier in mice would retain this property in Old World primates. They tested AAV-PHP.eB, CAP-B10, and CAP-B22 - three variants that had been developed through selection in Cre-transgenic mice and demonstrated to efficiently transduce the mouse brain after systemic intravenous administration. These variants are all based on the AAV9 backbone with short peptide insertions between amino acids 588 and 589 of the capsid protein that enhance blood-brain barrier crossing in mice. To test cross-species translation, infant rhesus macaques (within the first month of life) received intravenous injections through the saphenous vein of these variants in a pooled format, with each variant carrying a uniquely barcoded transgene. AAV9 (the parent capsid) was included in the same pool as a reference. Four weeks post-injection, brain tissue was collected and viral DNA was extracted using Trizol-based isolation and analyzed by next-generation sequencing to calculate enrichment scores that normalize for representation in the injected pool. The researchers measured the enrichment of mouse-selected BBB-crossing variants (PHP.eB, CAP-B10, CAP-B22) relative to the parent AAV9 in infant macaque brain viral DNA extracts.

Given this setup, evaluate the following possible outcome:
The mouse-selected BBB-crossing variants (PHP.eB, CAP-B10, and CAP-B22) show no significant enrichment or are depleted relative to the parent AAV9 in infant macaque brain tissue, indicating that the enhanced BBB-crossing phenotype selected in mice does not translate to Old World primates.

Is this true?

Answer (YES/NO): YES